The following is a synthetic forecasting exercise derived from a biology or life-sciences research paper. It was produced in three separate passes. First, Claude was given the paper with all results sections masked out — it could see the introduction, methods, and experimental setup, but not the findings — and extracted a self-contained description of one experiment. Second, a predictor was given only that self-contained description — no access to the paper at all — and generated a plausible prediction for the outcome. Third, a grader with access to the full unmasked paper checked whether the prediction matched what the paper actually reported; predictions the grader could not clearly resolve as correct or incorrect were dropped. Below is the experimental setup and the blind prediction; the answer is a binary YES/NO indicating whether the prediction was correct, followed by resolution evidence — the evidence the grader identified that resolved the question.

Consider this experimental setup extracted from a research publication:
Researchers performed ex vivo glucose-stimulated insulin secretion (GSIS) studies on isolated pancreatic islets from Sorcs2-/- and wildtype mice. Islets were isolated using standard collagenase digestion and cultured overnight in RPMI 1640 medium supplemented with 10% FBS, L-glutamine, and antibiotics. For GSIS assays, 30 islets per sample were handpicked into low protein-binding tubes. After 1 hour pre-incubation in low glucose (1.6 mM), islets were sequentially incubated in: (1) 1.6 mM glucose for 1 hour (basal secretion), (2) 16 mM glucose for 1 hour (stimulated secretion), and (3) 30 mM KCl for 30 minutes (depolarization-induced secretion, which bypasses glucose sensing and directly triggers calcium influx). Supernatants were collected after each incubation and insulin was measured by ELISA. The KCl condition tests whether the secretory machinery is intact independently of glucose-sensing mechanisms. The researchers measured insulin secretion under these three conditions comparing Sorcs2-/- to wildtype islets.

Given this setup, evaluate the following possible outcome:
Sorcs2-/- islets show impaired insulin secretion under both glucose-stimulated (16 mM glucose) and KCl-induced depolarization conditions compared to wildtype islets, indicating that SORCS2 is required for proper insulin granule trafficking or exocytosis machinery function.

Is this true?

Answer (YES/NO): NO